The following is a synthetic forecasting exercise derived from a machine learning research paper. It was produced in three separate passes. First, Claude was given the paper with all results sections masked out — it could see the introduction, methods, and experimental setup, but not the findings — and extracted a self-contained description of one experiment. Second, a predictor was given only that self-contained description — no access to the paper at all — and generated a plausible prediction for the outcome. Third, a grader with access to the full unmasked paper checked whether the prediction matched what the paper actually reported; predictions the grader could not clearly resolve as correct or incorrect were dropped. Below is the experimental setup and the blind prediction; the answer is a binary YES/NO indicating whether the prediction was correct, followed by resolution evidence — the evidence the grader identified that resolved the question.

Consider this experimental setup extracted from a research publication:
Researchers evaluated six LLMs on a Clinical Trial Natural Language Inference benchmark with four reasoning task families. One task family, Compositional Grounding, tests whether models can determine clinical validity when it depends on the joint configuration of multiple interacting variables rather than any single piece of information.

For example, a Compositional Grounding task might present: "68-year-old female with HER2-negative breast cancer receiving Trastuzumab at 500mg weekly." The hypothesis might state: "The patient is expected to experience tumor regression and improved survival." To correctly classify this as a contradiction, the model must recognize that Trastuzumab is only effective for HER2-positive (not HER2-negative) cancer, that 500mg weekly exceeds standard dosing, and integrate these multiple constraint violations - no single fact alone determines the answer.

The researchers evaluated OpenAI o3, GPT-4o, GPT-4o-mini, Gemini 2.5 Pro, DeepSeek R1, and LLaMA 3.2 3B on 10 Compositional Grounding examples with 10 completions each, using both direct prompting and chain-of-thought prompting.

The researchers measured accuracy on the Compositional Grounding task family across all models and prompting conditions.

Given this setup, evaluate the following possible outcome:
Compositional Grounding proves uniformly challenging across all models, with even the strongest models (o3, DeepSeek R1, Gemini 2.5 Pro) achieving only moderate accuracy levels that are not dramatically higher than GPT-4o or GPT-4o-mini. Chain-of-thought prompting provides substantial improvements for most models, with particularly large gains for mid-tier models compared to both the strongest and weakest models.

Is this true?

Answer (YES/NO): NO